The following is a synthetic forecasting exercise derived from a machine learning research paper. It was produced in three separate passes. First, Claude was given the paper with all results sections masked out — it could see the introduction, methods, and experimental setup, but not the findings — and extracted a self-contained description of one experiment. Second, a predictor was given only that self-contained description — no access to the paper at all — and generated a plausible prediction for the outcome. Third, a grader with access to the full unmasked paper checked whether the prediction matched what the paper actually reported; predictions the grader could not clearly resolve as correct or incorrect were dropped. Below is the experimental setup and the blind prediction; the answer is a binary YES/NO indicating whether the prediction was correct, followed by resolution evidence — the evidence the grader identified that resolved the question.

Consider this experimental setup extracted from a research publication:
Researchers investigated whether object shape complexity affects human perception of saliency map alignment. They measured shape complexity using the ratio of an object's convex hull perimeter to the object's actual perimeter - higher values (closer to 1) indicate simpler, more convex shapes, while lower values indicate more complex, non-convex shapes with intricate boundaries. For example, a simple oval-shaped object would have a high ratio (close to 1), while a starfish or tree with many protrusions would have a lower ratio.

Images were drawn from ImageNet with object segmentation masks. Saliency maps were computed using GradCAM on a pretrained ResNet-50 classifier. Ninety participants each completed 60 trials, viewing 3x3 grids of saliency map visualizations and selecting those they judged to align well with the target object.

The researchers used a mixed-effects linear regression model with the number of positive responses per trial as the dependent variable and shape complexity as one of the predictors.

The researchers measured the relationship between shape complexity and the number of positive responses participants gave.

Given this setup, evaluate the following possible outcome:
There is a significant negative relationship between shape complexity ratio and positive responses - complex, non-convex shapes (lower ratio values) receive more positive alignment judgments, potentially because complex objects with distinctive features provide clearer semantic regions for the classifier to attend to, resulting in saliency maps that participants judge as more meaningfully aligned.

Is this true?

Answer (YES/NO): NO